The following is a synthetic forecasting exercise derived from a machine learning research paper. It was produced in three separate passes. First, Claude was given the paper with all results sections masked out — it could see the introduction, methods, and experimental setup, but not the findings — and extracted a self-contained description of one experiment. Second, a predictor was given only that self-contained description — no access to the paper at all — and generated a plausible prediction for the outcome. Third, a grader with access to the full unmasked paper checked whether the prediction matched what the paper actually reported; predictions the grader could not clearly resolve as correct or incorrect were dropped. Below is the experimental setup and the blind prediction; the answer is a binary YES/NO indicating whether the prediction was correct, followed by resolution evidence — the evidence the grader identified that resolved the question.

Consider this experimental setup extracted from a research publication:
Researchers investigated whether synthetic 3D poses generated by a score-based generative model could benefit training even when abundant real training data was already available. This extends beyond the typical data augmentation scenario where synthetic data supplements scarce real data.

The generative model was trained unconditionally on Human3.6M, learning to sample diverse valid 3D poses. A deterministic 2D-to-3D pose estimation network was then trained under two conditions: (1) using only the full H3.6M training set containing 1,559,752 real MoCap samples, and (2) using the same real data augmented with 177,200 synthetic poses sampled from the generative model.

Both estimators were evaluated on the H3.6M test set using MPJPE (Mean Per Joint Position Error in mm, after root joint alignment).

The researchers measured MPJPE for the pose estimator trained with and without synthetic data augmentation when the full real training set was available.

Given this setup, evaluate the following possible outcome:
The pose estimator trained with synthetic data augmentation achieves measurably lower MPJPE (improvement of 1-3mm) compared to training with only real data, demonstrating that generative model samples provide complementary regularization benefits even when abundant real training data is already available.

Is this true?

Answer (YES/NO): NO